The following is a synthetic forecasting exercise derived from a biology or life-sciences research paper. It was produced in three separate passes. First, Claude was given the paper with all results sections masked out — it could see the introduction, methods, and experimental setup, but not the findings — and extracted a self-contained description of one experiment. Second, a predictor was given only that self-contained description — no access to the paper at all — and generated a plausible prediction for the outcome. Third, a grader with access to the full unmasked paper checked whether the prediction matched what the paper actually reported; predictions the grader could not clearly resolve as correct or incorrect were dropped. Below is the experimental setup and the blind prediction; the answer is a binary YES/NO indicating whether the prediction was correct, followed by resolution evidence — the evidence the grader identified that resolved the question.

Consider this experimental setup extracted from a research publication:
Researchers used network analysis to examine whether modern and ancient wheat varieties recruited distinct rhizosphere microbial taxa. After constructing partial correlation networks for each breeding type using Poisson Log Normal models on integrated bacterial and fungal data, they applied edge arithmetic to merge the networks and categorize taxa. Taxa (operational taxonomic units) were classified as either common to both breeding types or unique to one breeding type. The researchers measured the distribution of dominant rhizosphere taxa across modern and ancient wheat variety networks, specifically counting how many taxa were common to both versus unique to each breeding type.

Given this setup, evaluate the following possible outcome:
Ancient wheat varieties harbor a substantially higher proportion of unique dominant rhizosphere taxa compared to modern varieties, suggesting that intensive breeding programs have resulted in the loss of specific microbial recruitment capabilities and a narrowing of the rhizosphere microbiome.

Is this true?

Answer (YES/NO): NO